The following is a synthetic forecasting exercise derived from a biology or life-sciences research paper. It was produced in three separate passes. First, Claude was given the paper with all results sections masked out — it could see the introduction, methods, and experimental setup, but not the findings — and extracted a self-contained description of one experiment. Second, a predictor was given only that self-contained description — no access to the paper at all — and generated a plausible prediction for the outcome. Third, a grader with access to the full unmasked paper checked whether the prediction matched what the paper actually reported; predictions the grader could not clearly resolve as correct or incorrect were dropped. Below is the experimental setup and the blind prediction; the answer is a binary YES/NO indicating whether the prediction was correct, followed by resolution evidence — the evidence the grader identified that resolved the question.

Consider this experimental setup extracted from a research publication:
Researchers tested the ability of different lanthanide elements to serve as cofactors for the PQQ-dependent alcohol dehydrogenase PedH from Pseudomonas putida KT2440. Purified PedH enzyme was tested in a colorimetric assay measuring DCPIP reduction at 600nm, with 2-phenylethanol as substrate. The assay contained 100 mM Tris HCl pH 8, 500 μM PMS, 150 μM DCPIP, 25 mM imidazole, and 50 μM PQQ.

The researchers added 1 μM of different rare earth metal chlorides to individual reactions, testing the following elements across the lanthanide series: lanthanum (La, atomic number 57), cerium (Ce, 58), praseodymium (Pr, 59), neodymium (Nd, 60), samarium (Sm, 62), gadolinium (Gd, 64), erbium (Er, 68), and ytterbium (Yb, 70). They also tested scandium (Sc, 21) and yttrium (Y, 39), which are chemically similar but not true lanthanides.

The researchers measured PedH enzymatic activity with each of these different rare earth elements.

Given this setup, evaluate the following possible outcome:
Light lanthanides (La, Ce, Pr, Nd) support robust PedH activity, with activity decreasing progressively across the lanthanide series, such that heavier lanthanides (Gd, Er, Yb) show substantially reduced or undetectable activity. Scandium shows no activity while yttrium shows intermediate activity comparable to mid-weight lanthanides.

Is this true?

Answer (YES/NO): NO